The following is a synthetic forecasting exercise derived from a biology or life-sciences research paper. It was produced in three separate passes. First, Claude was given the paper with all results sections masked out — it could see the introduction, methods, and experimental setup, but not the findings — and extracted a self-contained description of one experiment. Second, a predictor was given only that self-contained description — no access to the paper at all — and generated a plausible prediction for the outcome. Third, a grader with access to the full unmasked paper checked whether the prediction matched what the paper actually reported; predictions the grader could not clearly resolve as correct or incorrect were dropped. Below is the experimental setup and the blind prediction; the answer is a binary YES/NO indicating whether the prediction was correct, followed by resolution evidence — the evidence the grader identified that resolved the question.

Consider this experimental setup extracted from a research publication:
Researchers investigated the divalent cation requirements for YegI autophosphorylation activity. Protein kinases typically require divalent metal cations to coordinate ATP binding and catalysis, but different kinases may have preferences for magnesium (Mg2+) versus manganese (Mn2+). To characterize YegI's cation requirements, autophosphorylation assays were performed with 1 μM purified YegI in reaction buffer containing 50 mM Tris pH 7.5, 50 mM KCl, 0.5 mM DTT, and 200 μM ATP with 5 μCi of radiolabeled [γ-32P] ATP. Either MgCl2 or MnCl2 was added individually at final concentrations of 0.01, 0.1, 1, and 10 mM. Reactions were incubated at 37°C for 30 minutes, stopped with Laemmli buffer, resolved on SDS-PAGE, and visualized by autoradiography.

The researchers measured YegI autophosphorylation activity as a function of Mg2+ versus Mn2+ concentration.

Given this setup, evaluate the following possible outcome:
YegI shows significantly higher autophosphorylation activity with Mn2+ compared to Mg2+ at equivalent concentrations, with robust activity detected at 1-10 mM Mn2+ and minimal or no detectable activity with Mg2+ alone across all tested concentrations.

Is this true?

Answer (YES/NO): NO